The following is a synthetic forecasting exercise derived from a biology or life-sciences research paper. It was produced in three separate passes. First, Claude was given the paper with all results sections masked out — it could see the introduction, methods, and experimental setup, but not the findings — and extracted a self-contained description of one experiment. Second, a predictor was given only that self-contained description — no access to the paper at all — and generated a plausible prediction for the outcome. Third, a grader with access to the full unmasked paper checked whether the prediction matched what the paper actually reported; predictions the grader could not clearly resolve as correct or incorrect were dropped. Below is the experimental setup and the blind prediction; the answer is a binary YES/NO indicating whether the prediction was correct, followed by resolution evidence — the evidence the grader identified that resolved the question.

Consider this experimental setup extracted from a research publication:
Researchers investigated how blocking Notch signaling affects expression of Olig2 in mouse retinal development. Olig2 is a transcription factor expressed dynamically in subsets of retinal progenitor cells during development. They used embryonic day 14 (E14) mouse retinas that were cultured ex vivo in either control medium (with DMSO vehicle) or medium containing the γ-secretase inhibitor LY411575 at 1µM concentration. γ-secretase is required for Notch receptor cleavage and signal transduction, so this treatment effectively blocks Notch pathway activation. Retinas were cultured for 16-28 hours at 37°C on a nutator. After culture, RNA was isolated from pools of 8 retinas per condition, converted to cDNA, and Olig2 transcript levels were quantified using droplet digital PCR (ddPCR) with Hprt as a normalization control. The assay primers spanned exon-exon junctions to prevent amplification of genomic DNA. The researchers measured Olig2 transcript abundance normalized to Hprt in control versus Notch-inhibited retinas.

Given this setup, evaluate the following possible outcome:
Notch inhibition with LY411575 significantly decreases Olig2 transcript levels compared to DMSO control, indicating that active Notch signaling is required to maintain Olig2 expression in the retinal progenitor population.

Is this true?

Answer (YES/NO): NO